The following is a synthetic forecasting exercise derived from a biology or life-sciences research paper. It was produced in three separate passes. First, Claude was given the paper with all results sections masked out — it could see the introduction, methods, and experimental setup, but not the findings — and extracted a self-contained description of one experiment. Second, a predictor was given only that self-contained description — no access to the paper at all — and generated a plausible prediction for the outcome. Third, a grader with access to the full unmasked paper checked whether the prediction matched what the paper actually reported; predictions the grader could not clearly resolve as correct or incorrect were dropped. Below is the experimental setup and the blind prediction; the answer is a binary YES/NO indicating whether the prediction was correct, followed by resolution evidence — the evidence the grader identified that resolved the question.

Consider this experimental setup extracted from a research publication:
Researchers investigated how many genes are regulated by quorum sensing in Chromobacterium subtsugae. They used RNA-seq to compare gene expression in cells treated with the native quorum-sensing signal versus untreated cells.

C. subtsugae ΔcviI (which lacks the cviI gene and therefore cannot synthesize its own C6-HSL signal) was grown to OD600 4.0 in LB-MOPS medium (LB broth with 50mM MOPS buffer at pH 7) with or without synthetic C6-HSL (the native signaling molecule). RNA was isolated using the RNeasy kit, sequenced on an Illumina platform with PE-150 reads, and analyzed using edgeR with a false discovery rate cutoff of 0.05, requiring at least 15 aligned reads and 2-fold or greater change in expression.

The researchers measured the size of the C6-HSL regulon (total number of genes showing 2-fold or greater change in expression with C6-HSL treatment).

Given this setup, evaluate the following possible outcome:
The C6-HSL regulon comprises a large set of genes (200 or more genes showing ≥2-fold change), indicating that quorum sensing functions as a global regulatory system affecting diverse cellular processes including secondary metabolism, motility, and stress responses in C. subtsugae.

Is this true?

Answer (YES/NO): YES